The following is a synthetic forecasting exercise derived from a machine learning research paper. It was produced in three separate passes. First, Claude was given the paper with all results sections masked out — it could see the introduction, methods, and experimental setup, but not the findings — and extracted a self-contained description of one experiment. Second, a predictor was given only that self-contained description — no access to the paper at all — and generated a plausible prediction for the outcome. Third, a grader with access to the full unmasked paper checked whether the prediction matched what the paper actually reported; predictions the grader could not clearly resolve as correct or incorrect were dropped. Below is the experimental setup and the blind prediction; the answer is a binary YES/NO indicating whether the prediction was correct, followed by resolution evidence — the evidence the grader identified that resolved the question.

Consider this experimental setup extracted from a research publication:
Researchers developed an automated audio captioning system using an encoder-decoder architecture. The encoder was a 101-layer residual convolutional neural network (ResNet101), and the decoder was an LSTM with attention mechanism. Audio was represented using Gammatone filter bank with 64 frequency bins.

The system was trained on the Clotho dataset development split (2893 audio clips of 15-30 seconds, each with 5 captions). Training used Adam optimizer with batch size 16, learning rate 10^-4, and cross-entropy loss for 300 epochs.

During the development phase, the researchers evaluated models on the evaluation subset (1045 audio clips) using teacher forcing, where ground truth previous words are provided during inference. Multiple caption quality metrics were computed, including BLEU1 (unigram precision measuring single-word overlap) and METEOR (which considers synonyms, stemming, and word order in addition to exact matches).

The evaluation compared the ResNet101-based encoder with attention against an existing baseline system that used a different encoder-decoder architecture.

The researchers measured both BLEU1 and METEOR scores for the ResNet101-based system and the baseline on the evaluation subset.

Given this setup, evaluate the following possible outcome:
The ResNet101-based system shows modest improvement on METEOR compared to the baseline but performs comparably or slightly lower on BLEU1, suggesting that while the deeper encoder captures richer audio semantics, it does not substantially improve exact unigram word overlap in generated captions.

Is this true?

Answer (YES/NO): YES